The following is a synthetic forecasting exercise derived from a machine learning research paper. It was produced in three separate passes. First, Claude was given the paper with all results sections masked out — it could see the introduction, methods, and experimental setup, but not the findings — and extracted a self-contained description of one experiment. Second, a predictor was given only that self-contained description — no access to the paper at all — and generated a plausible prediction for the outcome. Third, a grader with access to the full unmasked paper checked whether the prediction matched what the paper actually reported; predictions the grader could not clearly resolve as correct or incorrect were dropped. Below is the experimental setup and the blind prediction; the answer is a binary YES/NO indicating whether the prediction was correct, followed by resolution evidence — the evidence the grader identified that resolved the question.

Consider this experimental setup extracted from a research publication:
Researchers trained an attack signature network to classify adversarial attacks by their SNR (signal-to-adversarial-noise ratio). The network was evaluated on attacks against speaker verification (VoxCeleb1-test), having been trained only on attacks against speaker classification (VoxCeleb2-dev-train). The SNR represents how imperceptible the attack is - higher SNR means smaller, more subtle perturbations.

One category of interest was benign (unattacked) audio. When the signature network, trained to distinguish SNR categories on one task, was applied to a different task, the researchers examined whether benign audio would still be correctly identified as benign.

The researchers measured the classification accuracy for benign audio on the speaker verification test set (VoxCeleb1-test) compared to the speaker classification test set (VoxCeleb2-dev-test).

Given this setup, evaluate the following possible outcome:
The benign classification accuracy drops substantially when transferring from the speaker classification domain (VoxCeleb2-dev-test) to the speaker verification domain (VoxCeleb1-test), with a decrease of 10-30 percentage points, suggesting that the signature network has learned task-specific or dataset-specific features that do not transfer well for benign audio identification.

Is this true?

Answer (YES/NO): NO